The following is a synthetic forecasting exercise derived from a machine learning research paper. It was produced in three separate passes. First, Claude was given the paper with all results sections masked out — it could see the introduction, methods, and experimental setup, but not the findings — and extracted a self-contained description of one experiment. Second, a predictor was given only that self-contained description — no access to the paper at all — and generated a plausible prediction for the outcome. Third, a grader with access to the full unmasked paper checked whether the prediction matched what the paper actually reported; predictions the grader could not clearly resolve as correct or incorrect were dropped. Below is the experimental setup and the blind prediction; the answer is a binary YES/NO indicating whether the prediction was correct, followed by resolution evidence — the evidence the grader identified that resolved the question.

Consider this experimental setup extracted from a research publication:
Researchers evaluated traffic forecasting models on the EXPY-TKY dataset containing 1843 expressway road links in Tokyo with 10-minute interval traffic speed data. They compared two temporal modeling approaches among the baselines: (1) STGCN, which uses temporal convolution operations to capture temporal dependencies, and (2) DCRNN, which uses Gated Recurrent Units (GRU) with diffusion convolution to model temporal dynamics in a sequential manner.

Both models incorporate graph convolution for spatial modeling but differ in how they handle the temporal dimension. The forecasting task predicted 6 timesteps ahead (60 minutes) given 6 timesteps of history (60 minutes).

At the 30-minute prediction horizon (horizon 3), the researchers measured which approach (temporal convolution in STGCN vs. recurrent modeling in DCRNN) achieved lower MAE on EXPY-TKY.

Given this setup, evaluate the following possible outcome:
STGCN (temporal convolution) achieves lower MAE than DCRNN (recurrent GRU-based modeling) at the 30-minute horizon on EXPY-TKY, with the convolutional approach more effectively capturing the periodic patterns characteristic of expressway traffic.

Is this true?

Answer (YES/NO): NO